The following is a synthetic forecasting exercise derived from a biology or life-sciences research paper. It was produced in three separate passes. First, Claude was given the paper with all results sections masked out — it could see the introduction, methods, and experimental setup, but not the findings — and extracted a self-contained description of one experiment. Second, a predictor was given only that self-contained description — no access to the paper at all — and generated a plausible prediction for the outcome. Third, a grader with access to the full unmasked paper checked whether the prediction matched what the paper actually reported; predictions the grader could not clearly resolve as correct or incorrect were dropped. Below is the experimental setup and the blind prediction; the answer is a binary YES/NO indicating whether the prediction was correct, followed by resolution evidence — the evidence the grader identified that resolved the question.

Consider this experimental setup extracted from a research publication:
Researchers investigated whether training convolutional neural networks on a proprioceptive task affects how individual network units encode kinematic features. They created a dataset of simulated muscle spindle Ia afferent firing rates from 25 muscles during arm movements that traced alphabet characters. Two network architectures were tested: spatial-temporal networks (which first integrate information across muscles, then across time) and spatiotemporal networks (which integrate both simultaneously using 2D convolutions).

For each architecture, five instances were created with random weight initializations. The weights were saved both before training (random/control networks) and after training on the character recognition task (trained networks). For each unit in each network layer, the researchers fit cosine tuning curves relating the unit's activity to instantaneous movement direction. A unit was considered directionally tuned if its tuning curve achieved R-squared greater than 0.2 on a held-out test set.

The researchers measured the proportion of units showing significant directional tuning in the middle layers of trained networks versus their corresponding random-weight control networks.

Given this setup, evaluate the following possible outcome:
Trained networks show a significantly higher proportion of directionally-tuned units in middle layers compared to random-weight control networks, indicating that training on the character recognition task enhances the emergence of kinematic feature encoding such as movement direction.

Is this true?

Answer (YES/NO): NO